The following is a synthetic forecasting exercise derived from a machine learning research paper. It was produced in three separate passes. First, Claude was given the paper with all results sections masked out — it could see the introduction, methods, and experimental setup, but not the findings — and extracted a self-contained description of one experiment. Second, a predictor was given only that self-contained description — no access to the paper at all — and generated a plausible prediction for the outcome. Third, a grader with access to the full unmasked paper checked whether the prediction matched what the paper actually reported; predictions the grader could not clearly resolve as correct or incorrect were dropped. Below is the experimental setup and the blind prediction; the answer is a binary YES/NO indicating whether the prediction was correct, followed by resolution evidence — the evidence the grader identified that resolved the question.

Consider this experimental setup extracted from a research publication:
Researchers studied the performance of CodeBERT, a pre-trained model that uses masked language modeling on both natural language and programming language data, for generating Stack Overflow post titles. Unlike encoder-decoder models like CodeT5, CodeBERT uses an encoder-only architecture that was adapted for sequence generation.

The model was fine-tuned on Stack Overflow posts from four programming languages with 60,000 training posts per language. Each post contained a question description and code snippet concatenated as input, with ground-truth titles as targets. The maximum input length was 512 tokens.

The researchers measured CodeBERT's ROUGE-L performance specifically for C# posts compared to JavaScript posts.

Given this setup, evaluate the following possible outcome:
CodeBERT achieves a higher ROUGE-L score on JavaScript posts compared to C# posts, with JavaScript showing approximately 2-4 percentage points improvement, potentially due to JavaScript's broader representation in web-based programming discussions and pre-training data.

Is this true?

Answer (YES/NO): YES